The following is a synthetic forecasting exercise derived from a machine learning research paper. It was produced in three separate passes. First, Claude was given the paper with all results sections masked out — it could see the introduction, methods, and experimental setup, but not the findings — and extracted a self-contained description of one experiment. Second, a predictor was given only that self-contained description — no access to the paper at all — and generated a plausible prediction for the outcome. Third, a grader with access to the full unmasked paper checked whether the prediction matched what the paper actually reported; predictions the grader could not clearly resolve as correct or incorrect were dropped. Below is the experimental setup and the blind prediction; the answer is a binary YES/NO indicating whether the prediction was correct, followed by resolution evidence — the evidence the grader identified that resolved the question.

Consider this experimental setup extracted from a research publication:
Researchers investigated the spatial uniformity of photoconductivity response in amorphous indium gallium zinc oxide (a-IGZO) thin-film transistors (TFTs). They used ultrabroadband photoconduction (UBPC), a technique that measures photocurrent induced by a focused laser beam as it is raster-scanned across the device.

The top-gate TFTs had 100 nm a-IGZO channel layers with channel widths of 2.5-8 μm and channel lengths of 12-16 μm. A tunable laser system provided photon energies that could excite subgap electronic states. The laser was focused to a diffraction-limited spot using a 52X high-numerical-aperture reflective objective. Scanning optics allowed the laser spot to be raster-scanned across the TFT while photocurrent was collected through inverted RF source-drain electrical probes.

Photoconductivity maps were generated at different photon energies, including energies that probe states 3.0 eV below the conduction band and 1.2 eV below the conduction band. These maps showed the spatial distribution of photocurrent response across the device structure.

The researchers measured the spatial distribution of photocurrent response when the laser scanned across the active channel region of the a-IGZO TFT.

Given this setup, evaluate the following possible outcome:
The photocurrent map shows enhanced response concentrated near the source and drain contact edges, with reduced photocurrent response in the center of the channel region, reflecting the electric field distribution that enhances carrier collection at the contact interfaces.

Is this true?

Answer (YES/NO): NO